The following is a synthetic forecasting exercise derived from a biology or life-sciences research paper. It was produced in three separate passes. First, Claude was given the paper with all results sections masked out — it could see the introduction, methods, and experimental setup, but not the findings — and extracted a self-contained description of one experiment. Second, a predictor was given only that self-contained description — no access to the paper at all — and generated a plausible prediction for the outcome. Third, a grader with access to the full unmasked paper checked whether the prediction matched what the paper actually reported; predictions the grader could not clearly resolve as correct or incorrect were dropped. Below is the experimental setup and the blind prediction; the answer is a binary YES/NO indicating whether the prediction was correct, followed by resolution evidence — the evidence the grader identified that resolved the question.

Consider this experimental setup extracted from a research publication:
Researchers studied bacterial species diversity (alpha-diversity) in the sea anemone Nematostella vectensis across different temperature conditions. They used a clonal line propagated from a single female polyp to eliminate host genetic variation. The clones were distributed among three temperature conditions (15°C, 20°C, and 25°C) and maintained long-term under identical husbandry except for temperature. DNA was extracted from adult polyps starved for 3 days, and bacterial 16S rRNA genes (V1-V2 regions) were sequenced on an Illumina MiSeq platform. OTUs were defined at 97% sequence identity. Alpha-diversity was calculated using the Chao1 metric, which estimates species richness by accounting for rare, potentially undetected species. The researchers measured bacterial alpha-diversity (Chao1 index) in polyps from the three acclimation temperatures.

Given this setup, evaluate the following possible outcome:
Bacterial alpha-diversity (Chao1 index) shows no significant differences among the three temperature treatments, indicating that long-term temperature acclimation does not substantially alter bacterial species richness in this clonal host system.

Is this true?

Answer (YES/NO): NO